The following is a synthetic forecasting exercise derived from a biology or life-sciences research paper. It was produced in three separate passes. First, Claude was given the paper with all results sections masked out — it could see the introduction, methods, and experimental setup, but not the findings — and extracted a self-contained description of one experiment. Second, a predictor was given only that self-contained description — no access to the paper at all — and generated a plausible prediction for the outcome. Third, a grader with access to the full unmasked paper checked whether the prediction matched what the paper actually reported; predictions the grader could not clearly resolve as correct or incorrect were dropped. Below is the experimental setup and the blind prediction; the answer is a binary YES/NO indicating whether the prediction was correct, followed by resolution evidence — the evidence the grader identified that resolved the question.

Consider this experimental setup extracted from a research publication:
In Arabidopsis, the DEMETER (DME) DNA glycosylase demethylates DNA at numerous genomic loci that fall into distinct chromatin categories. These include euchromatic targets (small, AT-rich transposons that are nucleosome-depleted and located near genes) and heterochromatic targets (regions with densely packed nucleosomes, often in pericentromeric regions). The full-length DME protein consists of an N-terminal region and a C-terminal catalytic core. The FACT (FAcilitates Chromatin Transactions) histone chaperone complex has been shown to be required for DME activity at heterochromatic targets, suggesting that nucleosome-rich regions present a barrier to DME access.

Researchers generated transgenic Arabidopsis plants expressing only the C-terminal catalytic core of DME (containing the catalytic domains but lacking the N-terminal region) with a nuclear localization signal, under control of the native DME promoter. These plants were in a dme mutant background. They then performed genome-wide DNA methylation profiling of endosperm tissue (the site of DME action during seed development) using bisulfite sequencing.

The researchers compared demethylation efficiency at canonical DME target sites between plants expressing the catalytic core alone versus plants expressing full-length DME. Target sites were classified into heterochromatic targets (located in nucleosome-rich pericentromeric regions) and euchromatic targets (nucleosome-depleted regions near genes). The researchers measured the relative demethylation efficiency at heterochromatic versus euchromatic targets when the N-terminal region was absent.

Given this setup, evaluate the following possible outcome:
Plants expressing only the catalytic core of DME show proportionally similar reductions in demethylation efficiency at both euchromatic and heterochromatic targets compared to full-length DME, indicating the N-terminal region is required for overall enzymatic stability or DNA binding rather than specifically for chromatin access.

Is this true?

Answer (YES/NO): NO